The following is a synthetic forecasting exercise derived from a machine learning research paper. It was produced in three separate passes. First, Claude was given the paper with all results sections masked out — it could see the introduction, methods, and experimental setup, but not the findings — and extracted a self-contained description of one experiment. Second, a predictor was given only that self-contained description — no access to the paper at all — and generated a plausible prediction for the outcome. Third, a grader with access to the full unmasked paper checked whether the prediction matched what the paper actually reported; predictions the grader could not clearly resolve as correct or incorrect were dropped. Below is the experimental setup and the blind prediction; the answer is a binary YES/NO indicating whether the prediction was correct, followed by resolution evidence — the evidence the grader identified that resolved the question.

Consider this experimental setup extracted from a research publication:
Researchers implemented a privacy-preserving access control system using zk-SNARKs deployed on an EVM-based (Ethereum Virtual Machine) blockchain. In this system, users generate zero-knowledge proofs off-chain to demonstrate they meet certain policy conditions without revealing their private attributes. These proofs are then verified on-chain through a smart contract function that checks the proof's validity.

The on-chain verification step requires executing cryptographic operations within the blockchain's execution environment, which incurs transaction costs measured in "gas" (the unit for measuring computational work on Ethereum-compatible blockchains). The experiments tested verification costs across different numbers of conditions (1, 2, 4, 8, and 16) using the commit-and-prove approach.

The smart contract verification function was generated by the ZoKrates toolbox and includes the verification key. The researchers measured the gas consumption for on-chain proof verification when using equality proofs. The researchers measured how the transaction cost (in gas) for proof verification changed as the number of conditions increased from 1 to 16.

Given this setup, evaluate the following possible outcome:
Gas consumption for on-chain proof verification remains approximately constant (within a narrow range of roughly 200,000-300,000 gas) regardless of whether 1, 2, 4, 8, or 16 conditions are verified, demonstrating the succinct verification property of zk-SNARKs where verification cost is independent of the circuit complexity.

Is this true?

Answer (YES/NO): NO